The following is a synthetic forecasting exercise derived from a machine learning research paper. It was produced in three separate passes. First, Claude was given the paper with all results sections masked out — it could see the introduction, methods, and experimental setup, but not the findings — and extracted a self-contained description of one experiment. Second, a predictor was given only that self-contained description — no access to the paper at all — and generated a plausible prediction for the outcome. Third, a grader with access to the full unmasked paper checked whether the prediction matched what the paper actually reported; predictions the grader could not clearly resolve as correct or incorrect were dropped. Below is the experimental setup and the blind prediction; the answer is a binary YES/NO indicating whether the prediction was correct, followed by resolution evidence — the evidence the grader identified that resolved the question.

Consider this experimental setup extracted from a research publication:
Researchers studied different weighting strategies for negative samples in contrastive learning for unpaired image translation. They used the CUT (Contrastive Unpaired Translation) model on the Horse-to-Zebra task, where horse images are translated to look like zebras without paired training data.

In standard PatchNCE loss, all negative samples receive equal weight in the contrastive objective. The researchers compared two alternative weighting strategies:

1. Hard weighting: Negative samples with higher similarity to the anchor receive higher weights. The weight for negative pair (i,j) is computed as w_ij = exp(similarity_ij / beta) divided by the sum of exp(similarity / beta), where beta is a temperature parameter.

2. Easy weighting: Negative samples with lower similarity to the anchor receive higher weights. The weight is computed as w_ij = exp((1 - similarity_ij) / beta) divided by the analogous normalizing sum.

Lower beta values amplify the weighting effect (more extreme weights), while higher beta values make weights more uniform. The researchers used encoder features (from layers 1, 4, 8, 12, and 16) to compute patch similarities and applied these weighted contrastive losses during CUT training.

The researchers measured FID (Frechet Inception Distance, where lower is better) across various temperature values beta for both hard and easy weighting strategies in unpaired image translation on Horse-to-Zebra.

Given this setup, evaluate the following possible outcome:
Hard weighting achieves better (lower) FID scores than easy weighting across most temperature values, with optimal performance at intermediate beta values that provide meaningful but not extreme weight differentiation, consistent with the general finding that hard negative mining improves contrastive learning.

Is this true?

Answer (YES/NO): NO